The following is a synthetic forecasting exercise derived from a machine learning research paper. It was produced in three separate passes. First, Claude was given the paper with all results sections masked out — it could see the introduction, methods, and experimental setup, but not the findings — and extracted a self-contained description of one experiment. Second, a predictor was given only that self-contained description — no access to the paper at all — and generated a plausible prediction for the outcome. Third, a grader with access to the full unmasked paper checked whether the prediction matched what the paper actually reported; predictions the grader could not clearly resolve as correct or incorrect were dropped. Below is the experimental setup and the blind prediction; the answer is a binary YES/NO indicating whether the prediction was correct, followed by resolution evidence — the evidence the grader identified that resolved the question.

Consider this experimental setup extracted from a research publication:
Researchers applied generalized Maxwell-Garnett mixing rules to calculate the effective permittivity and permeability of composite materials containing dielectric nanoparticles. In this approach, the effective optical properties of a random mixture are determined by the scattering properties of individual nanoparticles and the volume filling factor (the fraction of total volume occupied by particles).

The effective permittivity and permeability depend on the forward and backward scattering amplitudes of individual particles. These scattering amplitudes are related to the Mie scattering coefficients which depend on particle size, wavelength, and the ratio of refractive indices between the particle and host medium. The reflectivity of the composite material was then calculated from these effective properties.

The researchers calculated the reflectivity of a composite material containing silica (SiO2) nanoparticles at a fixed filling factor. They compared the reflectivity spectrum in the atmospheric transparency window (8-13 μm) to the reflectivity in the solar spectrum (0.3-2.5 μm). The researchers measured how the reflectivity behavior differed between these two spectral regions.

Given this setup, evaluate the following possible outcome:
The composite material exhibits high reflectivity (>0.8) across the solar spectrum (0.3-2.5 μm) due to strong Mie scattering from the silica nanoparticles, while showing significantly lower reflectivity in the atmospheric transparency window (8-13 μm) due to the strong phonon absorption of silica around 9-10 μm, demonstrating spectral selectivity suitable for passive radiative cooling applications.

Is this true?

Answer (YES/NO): NO